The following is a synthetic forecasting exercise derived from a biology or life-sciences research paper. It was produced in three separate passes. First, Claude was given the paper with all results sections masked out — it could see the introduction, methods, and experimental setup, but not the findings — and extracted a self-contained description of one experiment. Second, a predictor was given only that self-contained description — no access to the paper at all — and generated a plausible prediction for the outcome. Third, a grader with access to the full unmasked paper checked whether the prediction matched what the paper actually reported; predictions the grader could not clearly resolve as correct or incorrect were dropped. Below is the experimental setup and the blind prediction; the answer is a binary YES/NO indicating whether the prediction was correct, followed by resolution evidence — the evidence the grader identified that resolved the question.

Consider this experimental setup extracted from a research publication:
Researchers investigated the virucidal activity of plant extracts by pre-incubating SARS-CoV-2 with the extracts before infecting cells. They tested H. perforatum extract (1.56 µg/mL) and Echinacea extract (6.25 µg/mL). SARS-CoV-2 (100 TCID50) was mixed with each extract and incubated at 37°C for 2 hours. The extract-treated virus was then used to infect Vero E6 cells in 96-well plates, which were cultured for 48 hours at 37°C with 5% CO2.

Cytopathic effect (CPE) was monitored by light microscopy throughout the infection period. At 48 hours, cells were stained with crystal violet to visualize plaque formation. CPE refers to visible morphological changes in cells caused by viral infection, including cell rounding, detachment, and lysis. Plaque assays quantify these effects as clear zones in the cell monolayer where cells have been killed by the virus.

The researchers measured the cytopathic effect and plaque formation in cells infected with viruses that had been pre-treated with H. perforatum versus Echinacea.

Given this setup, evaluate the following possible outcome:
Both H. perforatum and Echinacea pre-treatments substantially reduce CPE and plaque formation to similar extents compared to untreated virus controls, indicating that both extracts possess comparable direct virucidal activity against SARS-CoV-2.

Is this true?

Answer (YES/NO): NO